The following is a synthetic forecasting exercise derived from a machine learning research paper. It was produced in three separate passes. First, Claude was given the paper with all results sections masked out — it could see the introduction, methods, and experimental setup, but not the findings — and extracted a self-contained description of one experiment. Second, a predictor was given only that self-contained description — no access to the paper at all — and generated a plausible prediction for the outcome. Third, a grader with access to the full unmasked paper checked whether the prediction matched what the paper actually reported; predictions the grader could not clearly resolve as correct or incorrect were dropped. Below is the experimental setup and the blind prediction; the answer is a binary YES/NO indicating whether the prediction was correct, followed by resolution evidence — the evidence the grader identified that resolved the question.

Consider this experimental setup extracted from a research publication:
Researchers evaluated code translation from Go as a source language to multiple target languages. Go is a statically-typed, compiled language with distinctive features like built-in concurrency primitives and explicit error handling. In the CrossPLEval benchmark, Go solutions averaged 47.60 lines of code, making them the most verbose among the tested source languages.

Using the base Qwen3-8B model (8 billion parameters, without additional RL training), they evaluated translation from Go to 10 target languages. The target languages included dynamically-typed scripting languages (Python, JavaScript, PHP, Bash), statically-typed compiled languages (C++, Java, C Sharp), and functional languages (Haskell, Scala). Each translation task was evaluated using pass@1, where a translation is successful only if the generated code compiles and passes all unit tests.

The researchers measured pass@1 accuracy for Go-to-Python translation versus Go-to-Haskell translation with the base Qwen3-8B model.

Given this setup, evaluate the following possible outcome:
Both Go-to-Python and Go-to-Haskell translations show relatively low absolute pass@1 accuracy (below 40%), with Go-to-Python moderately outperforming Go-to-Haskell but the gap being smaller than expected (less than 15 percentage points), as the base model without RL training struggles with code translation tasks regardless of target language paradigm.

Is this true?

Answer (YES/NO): NO